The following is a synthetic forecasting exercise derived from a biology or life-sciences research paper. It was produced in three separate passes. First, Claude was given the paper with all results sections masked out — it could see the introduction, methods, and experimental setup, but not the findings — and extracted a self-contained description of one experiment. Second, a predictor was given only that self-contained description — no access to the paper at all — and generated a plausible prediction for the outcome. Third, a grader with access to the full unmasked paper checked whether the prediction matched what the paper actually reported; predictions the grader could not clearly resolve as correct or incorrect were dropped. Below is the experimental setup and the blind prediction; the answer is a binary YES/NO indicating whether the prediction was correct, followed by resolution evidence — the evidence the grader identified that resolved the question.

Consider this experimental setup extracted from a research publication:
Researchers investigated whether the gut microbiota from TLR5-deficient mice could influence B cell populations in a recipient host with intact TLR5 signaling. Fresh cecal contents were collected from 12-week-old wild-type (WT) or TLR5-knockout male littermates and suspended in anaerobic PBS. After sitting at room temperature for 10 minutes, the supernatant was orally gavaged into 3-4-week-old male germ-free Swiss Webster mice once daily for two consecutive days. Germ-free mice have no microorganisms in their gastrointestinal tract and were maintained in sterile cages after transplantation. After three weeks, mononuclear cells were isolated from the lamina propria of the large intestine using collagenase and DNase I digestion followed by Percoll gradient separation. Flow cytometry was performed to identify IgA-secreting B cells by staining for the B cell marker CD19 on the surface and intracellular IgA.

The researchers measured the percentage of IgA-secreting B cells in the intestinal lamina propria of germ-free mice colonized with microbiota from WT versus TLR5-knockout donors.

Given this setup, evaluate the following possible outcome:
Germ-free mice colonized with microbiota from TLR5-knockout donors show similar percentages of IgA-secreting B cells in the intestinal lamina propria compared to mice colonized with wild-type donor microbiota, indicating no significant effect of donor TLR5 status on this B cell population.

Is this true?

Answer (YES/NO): NO